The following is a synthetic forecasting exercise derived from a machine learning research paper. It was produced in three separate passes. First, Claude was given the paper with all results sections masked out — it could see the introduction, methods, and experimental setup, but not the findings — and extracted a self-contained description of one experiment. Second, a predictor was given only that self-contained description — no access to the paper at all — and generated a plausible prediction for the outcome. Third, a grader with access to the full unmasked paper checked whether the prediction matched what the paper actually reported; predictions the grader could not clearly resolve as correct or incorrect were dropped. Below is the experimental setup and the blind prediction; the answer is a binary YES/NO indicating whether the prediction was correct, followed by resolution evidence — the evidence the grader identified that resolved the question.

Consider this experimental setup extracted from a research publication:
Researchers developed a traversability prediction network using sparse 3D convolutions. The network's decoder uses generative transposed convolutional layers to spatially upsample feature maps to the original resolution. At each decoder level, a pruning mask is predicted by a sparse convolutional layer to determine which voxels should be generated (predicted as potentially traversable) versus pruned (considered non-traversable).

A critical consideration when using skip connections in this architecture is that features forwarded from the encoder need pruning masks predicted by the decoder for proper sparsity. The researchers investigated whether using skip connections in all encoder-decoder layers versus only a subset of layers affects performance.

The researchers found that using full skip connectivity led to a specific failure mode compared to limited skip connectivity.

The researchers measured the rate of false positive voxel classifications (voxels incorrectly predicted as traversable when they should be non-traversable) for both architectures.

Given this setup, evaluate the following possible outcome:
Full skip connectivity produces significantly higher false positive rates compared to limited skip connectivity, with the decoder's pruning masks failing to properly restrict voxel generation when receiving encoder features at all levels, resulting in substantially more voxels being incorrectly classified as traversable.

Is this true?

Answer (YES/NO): YES